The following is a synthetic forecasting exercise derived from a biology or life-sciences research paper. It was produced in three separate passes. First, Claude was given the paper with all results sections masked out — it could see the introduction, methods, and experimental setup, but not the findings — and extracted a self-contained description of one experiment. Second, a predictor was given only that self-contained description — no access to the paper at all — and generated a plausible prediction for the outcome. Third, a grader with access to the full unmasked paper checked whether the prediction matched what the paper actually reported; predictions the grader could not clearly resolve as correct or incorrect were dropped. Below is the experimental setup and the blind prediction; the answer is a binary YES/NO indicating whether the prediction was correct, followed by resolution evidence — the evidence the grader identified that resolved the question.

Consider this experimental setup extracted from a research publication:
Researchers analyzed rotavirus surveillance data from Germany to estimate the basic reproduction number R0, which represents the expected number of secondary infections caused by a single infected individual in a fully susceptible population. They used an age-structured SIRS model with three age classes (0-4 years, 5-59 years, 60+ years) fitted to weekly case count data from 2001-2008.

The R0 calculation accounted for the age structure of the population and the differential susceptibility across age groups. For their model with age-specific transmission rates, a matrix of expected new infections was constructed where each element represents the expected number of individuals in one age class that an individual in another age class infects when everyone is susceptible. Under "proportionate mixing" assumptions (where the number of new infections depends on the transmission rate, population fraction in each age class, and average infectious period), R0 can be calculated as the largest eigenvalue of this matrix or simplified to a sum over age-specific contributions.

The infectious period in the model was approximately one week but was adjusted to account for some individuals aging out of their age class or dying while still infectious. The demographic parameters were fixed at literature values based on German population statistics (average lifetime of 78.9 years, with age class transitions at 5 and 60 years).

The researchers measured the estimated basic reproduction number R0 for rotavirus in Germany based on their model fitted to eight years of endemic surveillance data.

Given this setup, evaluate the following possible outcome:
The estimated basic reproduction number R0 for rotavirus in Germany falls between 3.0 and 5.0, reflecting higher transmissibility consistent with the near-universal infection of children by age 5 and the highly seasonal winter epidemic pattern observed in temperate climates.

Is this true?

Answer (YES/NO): NO